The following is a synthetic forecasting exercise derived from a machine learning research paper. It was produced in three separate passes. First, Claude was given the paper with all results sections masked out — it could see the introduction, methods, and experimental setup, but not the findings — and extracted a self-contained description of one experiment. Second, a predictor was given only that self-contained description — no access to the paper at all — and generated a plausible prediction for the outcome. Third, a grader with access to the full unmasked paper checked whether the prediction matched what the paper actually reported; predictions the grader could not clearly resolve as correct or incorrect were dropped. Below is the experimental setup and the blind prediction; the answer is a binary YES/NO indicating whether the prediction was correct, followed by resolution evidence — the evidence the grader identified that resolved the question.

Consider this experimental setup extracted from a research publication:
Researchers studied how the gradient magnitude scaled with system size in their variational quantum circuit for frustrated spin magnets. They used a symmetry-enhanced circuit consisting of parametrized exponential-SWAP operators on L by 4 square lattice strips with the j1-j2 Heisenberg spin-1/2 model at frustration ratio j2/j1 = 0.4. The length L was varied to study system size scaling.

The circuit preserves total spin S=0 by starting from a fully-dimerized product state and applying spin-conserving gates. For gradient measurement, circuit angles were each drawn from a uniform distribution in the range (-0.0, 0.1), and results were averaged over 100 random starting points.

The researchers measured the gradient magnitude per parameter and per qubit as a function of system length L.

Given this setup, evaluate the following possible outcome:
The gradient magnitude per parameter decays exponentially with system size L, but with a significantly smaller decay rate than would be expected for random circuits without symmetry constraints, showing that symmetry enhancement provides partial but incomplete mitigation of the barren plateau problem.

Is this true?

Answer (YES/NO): NO